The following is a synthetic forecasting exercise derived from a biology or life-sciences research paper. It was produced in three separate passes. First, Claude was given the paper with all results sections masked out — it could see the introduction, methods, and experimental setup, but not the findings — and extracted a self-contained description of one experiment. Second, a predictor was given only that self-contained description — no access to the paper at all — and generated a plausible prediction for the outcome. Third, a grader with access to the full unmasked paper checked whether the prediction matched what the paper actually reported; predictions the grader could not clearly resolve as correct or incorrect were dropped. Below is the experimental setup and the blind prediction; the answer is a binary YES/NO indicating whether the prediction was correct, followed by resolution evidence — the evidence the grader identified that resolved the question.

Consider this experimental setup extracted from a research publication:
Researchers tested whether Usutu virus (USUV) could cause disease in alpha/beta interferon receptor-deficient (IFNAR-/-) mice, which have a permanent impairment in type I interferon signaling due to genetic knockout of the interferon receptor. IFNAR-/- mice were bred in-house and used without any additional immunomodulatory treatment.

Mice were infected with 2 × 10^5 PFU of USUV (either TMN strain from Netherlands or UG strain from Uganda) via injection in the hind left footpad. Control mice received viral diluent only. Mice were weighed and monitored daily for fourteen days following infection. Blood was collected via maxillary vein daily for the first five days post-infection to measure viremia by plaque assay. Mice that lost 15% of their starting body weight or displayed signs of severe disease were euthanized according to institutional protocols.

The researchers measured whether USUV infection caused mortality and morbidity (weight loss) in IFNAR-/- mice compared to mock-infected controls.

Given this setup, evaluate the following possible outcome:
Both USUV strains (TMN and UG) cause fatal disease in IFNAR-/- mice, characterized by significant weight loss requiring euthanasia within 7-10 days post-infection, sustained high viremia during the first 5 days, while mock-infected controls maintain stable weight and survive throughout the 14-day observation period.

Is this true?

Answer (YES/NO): NO